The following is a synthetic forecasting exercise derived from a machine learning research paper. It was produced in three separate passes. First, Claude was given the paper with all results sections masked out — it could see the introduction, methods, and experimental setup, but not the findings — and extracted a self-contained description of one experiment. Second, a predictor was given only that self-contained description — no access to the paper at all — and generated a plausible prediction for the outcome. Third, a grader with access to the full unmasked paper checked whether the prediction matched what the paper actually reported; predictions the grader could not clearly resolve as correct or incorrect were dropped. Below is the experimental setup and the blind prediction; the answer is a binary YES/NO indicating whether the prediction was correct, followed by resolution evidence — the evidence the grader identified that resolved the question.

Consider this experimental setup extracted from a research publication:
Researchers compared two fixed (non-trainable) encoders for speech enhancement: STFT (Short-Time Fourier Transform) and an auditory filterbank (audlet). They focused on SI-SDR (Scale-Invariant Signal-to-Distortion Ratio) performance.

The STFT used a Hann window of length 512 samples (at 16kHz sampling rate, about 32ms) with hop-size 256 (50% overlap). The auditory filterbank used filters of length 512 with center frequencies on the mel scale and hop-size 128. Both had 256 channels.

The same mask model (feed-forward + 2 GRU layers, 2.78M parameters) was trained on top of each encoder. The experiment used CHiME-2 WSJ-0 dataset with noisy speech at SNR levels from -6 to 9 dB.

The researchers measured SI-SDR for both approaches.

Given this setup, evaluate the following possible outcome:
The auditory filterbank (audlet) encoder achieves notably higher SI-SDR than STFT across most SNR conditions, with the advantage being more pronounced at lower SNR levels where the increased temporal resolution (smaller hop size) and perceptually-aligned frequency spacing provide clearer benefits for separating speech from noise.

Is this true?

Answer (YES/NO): NO